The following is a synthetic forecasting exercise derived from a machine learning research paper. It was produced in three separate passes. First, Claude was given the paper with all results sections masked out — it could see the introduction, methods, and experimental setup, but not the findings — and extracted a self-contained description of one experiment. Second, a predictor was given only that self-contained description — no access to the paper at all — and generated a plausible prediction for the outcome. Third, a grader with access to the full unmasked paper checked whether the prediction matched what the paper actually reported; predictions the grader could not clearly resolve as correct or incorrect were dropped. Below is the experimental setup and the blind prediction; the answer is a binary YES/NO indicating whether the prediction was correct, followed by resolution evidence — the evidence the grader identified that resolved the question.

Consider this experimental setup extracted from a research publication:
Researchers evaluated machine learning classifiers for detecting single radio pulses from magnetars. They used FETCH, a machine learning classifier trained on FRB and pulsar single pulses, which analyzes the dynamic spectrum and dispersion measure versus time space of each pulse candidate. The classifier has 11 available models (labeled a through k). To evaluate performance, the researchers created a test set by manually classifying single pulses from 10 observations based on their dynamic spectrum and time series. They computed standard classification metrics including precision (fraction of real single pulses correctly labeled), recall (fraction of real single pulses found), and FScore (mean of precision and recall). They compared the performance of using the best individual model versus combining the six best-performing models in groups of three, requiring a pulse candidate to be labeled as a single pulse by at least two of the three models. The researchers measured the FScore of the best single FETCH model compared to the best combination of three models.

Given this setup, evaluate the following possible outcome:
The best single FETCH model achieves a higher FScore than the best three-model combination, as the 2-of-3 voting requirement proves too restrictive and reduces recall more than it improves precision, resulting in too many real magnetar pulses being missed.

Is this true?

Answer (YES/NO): NO